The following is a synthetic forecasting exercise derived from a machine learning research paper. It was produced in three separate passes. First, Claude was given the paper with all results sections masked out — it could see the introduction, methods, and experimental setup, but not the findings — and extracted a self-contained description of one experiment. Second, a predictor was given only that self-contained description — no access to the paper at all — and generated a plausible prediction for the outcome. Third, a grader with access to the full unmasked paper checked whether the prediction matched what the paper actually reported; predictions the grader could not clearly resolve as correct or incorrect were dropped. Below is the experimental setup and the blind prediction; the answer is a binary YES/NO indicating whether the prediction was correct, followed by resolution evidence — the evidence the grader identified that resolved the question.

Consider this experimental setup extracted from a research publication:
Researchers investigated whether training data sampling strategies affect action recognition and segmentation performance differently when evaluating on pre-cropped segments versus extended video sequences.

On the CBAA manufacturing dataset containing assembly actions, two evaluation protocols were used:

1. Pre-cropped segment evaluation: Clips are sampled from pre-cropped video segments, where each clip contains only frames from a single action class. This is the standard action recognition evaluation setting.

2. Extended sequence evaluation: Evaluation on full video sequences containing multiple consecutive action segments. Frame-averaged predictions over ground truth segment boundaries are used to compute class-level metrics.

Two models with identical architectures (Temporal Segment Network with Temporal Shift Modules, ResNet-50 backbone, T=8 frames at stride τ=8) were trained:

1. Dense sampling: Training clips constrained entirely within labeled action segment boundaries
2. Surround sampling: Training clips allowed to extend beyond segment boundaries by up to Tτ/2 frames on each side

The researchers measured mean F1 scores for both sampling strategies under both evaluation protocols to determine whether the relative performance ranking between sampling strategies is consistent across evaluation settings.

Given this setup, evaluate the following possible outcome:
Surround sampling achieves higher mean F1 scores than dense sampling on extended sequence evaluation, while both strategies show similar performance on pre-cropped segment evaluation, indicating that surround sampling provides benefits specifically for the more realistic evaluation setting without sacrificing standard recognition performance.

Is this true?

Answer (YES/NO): NO